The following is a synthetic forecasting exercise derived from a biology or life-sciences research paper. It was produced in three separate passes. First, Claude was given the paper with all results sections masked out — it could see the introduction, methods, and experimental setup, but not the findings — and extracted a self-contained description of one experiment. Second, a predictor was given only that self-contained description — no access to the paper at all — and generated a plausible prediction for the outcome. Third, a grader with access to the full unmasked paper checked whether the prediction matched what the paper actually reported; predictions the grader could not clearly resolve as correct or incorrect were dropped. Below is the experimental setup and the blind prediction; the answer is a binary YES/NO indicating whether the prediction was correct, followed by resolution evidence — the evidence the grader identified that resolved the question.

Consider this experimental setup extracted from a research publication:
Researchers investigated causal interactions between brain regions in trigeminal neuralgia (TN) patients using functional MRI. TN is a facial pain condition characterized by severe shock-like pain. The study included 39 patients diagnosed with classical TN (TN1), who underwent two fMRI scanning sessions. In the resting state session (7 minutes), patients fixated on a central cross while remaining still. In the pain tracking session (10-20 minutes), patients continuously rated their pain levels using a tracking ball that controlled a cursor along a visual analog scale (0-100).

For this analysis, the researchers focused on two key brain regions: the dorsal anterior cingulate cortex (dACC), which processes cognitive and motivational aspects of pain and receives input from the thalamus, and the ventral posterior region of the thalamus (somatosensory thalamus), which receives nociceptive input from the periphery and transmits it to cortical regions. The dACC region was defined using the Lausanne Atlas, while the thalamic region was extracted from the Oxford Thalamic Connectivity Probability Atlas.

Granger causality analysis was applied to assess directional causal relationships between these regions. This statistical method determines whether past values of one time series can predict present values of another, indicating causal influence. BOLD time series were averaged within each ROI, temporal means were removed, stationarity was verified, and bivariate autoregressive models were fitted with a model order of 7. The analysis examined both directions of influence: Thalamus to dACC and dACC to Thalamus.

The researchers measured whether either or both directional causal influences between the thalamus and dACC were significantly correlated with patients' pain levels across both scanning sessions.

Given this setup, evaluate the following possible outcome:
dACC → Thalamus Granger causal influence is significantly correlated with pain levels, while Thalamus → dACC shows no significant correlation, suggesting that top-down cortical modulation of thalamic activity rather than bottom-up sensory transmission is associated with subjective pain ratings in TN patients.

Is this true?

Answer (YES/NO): NO